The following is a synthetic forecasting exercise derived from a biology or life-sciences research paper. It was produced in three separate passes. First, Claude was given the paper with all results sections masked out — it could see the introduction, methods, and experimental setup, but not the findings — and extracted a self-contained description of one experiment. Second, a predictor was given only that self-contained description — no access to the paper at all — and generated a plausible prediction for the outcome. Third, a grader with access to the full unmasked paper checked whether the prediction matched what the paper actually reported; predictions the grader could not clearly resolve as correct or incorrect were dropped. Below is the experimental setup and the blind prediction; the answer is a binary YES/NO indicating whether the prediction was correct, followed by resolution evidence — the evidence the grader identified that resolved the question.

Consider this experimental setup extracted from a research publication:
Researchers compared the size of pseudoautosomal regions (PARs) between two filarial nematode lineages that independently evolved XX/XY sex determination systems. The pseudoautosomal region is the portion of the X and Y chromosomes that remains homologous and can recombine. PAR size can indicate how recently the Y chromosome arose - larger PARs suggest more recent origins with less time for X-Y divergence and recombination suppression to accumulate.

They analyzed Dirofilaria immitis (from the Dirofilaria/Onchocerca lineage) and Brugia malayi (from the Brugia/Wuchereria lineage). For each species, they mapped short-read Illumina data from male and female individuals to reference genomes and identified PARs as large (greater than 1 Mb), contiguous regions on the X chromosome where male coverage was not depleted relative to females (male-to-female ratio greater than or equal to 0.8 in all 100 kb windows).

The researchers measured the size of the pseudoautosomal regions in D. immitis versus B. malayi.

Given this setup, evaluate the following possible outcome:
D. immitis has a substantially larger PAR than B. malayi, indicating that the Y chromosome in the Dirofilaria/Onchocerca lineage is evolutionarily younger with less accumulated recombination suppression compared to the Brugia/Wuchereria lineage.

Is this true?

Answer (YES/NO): YES